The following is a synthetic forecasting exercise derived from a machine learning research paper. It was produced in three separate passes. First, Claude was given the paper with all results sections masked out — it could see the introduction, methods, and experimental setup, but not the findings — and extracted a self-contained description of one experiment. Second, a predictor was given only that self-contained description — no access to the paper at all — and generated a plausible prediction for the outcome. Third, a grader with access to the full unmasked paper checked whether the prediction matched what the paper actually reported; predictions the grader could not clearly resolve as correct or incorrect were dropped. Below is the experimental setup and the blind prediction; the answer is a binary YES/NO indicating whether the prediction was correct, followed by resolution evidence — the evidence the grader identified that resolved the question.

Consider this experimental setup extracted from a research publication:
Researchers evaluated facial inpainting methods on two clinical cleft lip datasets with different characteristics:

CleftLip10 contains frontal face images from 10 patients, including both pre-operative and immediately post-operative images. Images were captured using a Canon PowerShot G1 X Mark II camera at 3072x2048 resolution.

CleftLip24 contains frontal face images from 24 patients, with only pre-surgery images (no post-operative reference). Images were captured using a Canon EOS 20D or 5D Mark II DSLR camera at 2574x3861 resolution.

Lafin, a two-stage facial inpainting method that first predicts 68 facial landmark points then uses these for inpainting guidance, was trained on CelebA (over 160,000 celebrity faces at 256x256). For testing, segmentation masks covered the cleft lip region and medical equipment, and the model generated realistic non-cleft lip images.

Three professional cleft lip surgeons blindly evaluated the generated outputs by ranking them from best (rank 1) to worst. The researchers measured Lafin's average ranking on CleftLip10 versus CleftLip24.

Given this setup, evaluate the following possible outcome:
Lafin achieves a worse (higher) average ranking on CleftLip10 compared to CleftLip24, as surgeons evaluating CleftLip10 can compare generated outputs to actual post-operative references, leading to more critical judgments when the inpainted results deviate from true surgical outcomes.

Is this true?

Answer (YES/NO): NO